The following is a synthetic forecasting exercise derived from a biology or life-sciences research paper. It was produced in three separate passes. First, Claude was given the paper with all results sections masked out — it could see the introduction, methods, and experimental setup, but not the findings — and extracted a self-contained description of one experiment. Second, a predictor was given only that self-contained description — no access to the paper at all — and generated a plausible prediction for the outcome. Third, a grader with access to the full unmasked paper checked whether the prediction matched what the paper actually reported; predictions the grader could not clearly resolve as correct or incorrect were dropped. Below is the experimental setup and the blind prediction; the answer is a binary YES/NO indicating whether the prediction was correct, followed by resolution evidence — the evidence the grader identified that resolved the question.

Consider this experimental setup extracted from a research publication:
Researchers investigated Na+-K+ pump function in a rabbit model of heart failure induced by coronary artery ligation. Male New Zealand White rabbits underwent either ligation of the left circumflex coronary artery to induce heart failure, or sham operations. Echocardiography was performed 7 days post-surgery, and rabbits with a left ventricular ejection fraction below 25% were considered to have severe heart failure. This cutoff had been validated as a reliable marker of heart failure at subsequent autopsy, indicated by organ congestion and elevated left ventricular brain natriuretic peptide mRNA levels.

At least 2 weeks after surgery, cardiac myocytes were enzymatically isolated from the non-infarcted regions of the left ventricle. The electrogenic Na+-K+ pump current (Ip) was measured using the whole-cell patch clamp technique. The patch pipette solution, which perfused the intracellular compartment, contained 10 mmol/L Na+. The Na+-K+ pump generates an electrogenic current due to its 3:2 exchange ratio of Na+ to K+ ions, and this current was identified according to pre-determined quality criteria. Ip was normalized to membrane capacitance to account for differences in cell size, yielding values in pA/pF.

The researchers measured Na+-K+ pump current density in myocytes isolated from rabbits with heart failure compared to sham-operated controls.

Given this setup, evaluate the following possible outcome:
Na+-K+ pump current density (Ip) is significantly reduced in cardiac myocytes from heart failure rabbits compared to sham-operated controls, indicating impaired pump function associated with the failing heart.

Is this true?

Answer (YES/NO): YES